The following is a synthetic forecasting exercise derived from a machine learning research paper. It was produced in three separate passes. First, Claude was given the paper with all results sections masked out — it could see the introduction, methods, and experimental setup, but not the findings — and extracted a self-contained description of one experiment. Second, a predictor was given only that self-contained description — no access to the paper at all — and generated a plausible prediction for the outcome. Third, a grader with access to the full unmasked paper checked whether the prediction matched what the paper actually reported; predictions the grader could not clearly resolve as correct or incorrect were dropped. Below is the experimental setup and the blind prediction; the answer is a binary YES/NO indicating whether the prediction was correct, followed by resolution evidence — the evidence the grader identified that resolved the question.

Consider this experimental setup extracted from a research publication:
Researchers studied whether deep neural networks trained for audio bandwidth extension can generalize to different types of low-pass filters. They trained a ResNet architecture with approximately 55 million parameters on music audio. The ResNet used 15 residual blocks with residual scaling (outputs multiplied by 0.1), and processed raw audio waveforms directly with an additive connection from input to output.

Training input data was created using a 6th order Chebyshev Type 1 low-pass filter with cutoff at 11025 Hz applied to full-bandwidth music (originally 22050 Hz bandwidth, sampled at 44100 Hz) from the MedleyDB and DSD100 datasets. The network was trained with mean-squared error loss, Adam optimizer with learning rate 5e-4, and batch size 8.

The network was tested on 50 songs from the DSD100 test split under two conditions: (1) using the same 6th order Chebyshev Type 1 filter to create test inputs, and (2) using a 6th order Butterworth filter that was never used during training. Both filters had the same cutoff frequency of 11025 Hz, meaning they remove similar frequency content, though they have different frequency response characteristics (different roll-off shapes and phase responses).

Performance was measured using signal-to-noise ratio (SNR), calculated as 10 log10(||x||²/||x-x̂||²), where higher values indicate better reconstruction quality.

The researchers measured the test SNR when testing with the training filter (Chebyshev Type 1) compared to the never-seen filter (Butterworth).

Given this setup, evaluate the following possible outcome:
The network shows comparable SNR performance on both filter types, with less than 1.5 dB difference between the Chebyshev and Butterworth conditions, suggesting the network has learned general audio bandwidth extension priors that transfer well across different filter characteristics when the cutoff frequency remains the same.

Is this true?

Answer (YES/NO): NO